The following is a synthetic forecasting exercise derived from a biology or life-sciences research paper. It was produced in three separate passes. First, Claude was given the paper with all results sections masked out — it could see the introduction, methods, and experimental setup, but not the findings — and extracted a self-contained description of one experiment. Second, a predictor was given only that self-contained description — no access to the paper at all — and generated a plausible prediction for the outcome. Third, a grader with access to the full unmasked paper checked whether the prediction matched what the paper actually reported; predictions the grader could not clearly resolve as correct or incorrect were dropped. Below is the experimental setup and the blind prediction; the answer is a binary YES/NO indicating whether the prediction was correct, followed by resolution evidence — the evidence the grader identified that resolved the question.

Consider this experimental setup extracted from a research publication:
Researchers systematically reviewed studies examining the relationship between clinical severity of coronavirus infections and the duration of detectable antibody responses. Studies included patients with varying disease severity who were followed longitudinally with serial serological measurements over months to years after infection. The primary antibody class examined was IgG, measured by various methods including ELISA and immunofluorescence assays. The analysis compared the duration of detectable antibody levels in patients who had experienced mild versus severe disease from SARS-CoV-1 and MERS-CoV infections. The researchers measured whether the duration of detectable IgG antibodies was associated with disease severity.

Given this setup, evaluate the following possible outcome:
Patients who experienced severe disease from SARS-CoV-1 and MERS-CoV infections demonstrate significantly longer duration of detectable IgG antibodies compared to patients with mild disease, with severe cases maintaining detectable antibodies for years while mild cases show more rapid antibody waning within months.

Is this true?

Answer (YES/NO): NO